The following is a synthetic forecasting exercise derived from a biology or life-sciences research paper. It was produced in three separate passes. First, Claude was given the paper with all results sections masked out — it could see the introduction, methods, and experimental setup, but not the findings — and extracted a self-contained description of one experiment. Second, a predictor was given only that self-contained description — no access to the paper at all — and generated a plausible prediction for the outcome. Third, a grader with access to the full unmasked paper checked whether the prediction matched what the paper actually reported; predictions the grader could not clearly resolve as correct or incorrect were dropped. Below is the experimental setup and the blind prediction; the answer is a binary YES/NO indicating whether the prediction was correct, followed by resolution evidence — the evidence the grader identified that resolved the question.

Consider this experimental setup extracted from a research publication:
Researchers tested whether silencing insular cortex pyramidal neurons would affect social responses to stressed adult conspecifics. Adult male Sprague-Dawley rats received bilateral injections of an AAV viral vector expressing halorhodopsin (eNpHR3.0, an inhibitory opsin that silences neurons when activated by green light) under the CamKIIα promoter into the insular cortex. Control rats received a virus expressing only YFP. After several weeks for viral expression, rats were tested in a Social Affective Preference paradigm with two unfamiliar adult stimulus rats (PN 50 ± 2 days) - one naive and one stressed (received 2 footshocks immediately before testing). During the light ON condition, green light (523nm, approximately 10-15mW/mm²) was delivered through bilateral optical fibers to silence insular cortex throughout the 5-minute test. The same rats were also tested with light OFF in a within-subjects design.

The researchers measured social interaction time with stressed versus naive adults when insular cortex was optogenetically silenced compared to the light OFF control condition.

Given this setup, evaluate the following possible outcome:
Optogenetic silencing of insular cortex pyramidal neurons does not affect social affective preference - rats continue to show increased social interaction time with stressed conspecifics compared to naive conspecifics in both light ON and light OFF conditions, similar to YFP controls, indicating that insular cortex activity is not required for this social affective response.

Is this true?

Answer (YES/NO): NO